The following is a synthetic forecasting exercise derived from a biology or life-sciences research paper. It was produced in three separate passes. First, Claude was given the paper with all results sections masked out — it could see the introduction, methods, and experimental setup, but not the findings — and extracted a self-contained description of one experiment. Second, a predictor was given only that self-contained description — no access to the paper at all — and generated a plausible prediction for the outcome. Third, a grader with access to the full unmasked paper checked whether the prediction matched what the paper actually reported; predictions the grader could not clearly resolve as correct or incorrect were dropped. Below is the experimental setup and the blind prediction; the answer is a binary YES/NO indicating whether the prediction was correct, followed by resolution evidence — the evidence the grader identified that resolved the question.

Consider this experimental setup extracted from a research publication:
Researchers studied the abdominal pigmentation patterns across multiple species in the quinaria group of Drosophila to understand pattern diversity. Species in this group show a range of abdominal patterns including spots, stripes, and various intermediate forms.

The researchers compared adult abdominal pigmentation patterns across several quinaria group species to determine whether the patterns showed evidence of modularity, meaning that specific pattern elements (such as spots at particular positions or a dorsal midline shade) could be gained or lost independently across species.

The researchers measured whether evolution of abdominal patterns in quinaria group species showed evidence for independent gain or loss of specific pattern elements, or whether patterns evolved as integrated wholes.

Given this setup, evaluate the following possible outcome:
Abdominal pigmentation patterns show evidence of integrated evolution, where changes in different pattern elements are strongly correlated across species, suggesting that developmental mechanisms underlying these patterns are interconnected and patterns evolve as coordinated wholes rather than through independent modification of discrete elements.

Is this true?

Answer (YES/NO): NO